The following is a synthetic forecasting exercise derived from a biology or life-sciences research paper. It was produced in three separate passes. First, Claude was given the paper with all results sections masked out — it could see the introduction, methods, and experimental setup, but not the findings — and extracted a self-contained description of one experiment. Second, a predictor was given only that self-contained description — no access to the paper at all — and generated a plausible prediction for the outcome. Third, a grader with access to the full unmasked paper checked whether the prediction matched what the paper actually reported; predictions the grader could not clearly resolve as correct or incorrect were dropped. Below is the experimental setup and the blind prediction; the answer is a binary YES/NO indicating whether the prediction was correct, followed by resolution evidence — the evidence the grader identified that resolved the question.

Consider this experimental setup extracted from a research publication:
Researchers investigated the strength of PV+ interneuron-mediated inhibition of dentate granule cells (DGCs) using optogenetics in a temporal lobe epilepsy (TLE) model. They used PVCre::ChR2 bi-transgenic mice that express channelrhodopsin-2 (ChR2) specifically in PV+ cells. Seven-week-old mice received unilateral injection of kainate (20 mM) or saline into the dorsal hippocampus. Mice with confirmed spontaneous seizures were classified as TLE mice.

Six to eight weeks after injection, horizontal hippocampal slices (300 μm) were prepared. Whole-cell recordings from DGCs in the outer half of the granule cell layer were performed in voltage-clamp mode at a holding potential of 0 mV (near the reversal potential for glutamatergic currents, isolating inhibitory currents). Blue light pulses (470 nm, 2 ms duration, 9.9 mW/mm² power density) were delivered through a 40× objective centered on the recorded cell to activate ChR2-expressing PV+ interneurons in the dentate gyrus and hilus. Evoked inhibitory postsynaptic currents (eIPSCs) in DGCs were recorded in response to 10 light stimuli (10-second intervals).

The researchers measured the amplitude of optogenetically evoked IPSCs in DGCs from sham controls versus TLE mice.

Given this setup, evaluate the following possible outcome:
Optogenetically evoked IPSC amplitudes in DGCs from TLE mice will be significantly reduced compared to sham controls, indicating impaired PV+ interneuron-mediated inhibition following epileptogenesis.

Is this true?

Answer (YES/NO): NO